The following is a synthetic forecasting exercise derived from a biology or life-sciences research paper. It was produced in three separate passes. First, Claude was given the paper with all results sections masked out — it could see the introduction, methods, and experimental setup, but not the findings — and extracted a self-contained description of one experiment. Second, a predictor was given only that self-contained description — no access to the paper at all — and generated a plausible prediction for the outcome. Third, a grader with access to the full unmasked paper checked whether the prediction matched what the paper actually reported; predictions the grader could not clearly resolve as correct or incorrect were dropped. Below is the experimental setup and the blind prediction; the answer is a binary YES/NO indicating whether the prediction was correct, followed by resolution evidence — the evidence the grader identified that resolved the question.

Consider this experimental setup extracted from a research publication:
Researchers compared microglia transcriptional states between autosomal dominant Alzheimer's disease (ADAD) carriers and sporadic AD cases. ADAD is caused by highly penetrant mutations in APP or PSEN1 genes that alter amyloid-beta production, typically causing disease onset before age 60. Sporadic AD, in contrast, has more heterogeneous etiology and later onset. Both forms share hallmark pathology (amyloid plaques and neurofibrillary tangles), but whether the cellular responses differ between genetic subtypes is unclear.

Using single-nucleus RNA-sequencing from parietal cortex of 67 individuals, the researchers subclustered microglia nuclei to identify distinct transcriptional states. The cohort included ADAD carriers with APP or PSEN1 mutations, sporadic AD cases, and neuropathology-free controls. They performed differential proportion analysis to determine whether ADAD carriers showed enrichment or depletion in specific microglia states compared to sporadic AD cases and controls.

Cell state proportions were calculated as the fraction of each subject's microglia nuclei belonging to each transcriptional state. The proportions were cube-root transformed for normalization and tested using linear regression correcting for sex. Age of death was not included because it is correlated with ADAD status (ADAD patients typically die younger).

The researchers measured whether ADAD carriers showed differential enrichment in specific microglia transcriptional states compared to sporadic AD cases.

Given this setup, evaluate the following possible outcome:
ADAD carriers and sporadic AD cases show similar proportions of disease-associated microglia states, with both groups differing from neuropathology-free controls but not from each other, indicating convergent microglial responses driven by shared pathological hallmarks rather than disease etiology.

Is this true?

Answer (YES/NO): NO